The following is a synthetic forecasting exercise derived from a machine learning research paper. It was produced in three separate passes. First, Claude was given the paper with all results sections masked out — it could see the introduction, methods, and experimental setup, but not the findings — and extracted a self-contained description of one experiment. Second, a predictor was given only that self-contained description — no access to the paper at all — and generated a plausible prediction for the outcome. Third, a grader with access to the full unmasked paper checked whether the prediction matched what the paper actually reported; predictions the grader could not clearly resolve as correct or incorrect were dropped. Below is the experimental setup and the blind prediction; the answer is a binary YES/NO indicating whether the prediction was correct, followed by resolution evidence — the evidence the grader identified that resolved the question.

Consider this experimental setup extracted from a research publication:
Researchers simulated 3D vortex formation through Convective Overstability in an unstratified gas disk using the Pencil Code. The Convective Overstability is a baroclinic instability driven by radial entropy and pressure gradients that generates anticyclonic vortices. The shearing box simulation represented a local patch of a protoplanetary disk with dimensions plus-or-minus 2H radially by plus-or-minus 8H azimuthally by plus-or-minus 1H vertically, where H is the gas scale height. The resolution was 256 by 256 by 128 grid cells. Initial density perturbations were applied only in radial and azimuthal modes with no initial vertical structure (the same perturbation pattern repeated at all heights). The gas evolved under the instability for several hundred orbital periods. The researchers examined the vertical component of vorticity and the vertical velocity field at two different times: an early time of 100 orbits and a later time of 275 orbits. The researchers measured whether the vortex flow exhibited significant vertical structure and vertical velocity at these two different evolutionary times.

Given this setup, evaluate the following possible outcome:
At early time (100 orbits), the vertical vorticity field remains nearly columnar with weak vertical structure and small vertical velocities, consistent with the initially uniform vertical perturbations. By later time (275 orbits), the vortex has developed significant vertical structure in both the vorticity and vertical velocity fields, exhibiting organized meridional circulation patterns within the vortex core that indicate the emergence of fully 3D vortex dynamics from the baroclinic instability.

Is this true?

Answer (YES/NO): NO